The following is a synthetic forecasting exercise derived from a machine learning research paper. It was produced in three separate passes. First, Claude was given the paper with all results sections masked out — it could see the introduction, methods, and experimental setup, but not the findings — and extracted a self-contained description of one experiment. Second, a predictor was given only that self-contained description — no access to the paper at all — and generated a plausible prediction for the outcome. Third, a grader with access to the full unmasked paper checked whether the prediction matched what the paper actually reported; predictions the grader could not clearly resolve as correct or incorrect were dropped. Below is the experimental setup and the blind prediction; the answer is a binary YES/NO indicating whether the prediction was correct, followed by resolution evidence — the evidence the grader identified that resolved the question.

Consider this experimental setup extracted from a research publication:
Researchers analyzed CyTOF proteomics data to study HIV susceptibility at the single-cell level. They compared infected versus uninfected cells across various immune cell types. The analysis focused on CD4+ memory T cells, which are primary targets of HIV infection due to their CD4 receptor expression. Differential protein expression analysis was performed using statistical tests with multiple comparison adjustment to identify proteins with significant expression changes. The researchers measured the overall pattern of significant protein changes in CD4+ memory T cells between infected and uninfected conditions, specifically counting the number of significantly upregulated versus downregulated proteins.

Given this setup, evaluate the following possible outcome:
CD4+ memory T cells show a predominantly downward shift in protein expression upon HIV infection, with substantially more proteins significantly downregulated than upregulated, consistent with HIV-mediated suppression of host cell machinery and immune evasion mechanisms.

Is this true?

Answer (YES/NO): YES